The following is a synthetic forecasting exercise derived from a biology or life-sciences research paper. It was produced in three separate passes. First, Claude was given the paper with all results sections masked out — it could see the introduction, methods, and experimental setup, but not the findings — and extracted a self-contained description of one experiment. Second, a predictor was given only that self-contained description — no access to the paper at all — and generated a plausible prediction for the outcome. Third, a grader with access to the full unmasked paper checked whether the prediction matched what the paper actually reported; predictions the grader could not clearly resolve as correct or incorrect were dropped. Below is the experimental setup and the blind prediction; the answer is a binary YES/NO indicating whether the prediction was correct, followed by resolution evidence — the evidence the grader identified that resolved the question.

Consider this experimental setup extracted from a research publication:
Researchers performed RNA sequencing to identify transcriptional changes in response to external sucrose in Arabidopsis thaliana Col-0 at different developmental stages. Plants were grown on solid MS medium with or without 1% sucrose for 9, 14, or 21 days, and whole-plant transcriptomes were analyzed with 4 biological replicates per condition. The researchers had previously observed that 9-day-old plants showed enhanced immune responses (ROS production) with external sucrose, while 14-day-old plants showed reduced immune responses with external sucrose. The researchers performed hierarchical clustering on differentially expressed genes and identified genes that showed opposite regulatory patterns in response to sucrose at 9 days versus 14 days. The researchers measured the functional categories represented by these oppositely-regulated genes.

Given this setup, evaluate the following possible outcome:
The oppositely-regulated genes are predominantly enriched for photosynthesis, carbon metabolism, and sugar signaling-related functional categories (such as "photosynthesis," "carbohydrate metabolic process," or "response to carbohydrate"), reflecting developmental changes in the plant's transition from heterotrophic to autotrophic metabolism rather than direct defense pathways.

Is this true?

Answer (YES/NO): NO